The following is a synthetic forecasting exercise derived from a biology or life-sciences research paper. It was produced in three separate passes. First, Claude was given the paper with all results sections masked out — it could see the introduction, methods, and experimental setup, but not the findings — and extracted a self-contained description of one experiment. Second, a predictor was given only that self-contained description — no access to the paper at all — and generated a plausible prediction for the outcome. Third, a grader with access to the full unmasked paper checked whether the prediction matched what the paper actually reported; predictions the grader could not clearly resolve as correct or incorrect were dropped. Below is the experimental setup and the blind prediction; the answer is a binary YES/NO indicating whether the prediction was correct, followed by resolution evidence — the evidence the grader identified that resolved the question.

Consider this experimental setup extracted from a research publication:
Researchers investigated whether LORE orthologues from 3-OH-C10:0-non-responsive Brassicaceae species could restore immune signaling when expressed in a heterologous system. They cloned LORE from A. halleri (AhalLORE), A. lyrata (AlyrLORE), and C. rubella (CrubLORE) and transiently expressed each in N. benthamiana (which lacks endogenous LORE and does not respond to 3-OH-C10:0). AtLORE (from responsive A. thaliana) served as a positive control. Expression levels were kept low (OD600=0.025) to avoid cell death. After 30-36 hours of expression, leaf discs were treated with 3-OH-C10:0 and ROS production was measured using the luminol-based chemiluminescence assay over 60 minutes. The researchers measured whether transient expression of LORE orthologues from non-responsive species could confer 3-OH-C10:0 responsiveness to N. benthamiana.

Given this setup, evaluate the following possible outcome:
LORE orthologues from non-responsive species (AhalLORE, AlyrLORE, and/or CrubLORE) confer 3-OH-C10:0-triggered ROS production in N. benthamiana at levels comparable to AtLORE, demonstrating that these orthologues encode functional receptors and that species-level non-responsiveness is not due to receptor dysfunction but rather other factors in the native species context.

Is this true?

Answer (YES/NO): NO